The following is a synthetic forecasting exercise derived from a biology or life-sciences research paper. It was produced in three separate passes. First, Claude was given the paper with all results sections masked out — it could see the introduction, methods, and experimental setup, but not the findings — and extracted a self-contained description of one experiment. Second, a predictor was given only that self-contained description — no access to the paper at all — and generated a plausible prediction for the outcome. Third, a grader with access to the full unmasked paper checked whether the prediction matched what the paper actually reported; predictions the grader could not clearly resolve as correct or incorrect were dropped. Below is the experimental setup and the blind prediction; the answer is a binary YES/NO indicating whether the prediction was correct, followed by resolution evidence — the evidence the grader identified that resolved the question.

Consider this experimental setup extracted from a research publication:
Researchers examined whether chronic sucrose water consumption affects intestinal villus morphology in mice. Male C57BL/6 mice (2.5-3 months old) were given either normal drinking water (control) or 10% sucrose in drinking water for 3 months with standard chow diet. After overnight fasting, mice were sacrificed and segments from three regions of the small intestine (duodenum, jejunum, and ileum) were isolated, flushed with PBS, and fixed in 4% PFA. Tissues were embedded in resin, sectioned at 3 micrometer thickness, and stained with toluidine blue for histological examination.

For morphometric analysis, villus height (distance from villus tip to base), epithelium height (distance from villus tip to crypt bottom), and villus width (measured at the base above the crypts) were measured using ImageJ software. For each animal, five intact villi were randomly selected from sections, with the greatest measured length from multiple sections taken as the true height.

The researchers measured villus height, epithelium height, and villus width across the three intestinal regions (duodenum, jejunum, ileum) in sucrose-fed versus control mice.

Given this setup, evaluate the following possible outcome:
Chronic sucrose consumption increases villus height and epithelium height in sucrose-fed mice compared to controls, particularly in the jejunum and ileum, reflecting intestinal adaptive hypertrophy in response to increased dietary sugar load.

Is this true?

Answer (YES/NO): NO